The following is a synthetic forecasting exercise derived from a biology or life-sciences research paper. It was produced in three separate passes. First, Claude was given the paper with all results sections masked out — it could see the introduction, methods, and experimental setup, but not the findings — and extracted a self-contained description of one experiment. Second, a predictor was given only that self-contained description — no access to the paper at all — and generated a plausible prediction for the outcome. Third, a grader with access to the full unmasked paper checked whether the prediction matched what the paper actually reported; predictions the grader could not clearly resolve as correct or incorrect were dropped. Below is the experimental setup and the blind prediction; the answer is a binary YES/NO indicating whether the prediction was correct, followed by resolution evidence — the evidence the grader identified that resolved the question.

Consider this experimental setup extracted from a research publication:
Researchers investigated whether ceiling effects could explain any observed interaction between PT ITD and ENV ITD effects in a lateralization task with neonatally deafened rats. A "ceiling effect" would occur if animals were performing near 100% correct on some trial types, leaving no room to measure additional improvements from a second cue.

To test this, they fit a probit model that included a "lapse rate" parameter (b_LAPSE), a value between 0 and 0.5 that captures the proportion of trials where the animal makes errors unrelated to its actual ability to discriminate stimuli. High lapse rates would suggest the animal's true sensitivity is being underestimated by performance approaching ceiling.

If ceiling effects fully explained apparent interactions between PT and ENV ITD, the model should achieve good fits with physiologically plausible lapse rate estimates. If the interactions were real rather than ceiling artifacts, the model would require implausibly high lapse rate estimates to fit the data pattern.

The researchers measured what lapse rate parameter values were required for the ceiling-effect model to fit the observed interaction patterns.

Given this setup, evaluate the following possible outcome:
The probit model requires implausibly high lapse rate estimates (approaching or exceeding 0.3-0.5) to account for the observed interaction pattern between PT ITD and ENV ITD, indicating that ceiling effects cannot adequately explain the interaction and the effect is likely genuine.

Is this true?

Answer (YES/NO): YES